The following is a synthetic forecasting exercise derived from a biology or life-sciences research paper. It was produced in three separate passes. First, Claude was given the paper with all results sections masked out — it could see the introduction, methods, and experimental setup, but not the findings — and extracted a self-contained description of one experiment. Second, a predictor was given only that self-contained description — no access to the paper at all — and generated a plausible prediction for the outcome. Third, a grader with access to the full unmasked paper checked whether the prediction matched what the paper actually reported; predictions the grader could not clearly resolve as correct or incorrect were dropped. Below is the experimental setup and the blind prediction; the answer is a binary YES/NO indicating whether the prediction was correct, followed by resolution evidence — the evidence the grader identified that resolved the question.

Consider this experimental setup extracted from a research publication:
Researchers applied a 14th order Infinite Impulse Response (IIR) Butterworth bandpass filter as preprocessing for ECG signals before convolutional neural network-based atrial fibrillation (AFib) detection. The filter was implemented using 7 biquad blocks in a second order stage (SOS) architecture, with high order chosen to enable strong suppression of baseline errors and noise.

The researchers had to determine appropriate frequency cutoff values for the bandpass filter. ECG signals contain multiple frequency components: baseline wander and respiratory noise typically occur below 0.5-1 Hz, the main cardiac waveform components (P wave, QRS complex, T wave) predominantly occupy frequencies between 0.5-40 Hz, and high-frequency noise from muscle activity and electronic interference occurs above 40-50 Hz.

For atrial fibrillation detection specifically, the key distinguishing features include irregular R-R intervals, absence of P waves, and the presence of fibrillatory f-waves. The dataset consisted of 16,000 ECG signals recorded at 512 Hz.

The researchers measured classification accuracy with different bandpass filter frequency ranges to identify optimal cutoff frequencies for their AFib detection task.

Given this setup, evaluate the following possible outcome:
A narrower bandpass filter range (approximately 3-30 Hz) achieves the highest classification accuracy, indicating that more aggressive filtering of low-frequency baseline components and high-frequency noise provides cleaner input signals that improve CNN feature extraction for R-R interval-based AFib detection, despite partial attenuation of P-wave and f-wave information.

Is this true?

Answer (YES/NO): NO